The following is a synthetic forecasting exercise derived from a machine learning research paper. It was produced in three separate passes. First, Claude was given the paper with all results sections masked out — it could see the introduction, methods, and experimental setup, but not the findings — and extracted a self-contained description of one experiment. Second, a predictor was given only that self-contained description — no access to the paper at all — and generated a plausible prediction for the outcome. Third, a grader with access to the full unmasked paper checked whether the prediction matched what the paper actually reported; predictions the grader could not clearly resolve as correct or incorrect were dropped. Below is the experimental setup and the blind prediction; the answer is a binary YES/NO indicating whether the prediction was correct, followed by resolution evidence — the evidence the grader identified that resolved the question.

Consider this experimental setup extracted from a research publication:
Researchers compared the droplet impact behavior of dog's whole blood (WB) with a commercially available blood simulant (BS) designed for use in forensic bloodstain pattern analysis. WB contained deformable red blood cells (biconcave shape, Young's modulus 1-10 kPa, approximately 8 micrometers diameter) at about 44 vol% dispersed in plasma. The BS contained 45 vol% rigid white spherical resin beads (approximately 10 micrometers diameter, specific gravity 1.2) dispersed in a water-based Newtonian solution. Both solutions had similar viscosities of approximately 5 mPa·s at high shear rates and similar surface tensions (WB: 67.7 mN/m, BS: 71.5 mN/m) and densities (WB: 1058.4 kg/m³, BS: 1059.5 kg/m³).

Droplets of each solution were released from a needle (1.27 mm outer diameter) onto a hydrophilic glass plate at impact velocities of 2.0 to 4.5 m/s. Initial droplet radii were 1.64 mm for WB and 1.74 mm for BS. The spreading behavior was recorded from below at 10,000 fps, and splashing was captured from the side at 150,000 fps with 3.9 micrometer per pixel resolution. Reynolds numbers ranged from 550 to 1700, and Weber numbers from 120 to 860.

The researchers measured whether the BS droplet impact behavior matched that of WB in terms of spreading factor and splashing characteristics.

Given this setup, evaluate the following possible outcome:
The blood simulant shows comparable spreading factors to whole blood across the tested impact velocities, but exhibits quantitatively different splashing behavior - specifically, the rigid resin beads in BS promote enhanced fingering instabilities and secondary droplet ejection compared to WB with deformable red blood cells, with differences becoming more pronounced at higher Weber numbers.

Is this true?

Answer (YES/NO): NO